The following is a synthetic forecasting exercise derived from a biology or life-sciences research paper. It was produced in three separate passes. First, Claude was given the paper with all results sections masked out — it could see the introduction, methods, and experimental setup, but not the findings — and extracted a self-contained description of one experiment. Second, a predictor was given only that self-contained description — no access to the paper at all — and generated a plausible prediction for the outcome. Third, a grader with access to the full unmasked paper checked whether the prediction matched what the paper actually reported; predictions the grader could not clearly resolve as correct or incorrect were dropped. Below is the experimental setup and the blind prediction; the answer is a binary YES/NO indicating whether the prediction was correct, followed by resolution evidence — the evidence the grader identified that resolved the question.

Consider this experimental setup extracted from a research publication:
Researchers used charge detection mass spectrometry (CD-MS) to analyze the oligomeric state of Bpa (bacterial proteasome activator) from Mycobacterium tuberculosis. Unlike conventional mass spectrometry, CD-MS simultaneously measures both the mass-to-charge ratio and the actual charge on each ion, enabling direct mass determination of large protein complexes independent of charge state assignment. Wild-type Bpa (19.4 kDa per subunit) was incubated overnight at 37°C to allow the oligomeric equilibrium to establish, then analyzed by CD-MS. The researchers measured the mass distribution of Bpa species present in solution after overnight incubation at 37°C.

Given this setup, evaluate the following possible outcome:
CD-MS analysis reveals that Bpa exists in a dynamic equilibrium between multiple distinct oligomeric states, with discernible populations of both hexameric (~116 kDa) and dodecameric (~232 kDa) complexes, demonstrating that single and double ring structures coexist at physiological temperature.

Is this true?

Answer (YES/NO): NO